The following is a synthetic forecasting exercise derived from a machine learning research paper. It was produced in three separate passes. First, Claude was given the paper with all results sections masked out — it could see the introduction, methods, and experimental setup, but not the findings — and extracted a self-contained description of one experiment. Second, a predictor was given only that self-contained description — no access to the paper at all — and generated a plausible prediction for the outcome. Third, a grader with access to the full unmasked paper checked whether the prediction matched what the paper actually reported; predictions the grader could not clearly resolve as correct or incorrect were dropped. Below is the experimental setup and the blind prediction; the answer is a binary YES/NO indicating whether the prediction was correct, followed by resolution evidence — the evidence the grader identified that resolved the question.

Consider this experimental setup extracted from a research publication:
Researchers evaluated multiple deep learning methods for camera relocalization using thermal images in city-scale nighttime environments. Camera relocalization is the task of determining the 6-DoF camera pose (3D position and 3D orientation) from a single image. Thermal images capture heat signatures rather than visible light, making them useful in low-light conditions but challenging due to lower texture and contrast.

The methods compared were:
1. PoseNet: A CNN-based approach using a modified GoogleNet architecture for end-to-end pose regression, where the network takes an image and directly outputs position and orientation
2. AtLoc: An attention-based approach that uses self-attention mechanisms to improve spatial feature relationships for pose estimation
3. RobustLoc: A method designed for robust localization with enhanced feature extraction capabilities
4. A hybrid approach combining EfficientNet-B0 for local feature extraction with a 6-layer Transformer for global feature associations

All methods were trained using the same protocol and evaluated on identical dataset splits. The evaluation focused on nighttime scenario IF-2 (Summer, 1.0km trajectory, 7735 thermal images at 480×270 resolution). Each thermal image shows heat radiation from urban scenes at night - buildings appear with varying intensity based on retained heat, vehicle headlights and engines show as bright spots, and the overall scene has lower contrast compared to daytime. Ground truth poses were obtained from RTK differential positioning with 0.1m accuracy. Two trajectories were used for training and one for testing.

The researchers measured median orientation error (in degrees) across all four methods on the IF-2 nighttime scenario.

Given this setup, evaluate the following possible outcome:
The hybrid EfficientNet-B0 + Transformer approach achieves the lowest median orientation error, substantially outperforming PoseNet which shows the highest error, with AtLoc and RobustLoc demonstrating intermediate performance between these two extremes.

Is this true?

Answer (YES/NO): NO